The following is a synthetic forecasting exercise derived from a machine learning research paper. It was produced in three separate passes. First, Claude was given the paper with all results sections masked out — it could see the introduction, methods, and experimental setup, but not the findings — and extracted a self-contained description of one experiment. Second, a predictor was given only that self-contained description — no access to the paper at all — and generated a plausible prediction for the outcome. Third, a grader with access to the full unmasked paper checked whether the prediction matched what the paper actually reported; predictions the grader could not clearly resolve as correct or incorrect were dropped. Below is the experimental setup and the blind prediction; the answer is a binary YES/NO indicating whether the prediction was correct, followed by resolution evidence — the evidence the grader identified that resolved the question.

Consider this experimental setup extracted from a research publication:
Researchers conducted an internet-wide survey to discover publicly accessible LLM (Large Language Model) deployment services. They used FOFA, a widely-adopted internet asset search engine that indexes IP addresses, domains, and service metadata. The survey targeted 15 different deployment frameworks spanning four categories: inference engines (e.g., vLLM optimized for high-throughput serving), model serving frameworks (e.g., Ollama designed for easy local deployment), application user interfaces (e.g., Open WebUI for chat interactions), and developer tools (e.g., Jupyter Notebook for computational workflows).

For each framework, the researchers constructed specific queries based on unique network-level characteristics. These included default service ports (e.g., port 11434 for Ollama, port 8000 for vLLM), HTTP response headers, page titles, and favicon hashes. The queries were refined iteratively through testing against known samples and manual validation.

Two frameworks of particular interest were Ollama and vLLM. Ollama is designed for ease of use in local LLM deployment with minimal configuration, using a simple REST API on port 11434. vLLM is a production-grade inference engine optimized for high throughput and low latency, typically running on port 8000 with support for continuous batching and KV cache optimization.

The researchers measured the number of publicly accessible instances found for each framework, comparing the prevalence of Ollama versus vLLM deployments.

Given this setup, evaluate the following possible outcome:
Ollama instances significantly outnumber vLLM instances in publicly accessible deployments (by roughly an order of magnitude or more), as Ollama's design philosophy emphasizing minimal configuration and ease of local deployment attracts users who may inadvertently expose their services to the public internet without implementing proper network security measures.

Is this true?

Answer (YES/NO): YES